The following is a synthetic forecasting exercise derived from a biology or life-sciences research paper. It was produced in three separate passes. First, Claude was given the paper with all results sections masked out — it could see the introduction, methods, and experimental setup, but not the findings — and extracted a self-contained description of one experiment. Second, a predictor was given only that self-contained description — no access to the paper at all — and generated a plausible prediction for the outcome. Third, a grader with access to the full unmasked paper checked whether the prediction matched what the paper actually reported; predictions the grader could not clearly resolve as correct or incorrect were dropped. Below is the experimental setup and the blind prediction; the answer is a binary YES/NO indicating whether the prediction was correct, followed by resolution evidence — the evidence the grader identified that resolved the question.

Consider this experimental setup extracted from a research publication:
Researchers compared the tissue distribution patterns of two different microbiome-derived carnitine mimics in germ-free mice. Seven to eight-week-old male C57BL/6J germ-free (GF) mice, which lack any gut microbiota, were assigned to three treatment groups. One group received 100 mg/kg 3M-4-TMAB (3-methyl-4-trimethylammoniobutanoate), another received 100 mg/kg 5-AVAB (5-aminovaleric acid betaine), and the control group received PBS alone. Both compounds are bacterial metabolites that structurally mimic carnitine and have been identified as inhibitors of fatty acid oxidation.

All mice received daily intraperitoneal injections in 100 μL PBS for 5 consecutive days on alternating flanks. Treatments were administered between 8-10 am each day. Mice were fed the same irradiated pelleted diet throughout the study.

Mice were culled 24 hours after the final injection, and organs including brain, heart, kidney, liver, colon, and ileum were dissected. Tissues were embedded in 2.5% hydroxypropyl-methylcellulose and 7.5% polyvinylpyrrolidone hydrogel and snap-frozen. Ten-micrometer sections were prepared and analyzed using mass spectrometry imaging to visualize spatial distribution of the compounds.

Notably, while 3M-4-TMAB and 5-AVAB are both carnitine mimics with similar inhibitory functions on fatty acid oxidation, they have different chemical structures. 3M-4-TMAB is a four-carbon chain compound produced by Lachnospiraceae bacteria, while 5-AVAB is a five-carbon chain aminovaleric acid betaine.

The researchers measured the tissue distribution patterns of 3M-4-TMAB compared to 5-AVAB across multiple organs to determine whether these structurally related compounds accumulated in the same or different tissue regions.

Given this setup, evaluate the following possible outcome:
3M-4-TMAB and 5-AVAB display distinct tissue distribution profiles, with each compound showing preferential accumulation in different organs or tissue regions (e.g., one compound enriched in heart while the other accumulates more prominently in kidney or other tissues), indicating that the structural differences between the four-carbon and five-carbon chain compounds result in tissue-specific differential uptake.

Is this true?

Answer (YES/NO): NO